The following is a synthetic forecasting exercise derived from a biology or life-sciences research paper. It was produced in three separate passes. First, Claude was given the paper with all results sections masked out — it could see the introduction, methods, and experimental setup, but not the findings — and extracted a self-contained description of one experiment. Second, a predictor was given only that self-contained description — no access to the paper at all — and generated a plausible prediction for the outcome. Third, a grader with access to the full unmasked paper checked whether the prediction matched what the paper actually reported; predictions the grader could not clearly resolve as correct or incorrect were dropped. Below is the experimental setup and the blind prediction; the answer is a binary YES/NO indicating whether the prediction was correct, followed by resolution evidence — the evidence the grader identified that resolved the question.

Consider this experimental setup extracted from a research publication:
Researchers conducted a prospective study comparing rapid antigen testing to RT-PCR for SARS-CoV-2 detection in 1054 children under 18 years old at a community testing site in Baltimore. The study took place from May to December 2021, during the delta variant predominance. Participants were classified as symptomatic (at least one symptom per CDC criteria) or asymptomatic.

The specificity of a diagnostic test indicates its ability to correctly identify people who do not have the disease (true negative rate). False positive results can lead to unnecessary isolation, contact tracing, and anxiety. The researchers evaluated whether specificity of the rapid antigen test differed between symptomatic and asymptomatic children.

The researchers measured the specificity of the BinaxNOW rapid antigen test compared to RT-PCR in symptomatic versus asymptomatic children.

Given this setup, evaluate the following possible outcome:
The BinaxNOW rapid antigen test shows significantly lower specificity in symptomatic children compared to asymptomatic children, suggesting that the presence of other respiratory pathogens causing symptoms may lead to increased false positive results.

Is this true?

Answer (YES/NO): NO